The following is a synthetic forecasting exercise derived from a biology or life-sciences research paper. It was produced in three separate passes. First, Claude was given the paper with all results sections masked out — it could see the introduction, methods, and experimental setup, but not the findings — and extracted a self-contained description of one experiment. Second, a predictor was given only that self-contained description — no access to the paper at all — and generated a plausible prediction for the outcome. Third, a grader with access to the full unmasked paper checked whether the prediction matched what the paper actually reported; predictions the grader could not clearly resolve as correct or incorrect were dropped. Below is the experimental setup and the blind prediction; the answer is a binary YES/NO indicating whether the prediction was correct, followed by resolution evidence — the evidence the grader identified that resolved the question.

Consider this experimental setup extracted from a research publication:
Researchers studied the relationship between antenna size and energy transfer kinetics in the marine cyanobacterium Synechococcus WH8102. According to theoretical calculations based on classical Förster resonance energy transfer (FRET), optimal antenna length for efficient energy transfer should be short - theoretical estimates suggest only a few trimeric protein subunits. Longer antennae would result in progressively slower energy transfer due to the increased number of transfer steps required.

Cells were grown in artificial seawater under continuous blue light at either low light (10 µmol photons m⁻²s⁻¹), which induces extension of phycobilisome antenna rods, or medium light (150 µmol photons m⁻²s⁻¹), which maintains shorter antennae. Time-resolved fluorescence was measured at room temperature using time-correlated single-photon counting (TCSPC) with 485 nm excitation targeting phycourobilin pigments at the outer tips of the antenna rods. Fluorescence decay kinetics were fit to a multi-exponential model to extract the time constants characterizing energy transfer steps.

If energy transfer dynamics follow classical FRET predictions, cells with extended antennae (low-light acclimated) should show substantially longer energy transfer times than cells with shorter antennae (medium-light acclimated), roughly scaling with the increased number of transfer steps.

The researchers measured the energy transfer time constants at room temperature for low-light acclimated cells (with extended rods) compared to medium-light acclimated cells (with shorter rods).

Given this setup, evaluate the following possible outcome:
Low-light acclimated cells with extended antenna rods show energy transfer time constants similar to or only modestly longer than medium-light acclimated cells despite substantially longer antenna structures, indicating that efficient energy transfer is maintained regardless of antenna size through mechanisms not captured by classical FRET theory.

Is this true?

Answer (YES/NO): NO